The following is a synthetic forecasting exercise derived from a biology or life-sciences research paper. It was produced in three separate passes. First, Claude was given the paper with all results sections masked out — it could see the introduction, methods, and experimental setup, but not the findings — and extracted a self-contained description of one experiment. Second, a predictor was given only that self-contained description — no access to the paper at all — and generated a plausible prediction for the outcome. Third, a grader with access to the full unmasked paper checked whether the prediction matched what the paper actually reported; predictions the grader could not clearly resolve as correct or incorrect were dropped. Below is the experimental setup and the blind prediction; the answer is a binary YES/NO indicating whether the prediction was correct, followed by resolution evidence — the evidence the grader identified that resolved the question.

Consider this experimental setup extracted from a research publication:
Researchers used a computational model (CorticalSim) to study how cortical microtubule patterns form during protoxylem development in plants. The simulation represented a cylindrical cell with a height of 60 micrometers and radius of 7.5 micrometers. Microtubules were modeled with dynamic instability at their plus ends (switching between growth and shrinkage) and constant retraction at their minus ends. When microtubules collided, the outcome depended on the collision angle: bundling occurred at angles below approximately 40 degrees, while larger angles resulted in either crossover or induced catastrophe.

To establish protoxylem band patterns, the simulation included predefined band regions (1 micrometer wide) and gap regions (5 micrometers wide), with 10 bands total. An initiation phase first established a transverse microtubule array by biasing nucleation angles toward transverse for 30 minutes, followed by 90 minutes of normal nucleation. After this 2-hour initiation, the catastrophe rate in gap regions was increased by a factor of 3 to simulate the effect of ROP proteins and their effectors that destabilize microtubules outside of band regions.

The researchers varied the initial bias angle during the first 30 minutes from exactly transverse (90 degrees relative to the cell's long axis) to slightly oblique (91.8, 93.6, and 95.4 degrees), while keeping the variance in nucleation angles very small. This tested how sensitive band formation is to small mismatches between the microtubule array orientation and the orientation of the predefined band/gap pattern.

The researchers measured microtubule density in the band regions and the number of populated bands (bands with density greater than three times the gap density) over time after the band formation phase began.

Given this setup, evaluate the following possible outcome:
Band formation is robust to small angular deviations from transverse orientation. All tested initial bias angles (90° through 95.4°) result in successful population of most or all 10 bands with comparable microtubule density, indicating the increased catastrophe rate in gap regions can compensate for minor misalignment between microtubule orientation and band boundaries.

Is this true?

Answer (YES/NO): NO